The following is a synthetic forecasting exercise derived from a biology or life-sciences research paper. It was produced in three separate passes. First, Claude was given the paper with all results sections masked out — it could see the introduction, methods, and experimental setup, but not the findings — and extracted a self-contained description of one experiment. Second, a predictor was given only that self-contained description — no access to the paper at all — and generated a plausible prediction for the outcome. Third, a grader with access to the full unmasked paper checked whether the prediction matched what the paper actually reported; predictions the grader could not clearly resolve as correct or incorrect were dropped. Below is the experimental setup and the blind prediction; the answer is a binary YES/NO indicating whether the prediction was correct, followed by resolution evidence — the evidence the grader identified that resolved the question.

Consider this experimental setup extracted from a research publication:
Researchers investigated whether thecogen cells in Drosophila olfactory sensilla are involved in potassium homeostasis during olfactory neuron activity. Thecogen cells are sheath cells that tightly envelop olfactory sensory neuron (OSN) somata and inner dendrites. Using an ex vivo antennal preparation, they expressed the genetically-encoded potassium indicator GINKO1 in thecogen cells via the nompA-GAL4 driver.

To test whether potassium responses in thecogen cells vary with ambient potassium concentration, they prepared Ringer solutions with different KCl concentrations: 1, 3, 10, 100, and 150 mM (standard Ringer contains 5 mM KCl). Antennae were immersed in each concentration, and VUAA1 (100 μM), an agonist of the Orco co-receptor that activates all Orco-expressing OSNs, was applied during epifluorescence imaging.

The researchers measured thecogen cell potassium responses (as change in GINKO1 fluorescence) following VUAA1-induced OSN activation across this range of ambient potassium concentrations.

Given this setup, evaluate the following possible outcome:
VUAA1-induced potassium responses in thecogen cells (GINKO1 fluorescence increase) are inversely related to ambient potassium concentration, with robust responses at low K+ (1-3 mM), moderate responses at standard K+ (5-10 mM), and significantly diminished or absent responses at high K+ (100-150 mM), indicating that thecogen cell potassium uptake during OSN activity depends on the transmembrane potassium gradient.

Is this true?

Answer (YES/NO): YES